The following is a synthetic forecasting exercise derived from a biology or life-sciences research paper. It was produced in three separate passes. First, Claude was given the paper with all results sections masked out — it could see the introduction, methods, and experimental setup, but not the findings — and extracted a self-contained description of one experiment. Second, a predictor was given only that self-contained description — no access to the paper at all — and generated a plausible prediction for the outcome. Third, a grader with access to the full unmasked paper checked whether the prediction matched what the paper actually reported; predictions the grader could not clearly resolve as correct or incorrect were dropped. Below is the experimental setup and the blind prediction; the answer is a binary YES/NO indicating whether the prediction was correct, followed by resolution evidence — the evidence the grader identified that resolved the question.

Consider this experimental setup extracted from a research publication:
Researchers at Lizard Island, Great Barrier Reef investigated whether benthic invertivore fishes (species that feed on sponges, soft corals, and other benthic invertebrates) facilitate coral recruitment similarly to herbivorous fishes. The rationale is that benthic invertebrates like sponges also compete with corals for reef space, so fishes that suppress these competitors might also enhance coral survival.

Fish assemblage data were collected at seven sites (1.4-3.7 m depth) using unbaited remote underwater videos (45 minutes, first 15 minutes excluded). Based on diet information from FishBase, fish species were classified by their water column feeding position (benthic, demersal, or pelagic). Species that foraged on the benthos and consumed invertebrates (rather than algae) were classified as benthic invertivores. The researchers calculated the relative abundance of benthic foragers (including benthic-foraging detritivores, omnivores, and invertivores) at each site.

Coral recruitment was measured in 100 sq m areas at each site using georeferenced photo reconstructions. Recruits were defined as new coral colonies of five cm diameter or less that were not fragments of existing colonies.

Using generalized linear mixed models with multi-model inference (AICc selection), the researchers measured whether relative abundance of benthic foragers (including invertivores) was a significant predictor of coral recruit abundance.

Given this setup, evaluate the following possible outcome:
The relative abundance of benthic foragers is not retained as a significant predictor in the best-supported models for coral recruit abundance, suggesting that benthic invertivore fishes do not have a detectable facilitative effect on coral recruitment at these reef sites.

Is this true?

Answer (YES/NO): YES